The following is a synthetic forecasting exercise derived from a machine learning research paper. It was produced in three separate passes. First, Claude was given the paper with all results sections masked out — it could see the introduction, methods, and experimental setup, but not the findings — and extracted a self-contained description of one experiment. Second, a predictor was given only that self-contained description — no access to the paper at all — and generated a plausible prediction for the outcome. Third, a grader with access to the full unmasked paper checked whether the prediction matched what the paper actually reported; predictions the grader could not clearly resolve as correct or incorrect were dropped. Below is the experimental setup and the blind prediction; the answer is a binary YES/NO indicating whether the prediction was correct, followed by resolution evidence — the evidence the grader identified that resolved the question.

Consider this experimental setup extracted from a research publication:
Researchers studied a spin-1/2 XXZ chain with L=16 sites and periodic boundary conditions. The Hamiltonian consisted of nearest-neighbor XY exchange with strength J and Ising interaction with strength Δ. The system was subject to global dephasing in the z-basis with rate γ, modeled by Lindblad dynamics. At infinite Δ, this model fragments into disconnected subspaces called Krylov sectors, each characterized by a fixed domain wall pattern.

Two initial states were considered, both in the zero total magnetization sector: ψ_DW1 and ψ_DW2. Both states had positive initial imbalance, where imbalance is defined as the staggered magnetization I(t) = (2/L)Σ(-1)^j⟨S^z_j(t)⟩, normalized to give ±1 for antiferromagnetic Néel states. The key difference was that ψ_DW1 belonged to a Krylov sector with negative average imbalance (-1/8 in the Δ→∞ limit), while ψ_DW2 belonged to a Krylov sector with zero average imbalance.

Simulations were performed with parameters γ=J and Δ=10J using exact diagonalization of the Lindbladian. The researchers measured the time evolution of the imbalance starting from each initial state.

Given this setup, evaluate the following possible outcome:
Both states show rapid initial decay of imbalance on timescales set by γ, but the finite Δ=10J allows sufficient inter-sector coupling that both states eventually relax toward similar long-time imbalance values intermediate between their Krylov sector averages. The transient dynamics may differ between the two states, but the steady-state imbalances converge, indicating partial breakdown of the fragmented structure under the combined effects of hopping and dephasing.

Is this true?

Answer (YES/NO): NO